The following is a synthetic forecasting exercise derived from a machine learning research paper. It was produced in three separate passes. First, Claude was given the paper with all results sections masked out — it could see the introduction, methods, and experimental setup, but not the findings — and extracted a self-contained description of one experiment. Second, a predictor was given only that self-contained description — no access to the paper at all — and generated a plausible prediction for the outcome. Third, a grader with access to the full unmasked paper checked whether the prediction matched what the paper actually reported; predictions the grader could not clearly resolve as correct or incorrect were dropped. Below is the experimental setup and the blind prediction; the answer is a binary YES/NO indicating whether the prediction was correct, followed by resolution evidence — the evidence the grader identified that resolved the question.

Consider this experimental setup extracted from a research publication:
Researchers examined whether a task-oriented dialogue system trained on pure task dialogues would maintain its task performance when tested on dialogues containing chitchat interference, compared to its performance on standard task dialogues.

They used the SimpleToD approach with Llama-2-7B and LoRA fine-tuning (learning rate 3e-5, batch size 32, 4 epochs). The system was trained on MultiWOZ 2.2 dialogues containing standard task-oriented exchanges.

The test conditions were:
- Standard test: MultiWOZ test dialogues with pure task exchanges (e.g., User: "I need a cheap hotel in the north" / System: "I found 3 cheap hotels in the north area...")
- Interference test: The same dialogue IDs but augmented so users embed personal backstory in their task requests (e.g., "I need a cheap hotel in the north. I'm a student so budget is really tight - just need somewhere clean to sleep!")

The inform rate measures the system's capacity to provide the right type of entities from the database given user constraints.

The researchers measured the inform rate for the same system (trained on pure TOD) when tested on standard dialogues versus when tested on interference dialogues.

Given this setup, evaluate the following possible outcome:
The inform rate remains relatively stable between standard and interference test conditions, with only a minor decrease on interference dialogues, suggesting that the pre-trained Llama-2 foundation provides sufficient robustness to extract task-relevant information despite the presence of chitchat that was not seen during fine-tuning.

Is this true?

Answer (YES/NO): YES